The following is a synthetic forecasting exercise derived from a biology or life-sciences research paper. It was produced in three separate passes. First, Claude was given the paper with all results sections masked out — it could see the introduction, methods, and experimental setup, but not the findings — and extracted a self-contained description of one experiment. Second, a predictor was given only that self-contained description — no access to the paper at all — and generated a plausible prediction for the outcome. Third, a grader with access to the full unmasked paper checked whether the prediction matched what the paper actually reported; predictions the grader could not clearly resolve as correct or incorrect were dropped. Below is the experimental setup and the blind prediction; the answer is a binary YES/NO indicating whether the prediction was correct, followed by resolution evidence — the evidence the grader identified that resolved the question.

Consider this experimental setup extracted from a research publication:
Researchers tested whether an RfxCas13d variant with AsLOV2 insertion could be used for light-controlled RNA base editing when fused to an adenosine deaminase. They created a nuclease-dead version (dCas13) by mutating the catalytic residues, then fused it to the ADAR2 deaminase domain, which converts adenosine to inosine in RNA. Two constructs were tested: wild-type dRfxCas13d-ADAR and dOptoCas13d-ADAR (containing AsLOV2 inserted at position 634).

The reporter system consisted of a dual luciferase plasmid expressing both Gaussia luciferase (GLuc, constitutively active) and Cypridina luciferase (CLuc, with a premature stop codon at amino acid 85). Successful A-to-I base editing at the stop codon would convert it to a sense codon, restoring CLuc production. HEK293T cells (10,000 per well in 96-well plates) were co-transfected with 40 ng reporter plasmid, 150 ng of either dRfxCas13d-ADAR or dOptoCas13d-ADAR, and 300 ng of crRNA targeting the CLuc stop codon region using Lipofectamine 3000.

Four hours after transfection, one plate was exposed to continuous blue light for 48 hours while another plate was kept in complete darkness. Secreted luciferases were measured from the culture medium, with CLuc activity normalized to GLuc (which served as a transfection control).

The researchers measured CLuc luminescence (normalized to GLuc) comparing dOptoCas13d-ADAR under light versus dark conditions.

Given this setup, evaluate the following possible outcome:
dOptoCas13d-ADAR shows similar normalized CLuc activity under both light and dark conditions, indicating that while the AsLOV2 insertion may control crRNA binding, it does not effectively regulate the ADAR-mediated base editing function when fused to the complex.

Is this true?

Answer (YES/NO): YES